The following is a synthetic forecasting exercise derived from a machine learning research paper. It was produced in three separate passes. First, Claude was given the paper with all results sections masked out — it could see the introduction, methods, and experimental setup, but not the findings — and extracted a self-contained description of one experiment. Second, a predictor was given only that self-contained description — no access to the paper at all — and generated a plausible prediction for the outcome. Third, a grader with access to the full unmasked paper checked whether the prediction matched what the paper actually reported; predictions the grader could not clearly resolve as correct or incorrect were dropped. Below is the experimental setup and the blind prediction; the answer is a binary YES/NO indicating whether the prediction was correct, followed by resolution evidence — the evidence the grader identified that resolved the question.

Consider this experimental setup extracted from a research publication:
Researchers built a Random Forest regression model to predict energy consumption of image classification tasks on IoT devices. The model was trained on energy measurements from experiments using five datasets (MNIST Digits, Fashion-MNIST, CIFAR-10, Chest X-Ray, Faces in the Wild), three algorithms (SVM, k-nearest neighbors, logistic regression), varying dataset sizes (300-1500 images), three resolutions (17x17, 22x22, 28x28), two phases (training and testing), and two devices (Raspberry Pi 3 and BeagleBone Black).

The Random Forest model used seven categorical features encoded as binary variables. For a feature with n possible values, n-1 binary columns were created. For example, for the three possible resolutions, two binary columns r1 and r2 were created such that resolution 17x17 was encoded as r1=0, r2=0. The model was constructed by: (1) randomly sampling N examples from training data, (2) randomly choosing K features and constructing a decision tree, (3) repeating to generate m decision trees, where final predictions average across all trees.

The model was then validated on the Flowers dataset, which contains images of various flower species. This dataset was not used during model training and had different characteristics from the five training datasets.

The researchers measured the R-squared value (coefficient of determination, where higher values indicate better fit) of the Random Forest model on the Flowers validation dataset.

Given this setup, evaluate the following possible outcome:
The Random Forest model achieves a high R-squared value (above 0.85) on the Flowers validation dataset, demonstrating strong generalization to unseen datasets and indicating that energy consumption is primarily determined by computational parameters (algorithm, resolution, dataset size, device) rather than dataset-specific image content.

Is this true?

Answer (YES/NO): NO